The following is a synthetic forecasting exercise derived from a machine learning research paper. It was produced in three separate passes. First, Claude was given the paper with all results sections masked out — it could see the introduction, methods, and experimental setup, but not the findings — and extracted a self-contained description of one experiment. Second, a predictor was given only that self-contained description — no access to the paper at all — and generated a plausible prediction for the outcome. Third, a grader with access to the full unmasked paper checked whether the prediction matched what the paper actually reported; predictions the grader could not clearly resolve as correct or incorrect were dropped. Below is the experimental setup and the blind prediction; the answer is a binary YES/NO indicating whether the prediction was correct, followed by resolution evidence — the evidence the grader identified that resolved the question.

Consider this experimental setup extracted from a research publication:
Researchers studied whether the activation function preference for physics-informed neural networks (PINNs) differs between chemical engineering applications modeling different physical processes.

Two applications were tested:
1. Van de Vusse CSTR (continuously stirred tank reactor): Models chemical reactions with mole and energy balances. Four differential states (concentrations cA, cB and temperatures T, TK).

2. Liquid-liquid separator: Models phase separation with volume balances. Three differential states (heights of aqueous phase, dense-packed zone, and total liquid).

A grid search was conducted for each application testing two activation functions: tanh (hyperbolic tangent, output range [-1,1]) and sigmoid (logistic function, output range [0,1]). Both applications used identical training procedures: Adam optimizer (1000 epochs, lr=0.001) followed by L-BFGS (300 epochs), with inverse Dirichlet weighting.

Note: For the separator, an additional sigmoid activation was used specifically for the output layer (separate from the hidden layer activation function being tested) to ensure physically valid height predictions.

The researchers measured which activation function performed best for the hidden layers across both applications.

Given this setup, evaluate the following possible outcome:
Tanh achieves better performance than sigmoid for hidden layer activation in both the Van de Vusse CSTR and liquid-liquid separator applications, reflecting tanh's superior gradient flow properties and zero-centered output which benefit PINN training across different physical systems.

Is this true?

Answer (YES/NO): YES